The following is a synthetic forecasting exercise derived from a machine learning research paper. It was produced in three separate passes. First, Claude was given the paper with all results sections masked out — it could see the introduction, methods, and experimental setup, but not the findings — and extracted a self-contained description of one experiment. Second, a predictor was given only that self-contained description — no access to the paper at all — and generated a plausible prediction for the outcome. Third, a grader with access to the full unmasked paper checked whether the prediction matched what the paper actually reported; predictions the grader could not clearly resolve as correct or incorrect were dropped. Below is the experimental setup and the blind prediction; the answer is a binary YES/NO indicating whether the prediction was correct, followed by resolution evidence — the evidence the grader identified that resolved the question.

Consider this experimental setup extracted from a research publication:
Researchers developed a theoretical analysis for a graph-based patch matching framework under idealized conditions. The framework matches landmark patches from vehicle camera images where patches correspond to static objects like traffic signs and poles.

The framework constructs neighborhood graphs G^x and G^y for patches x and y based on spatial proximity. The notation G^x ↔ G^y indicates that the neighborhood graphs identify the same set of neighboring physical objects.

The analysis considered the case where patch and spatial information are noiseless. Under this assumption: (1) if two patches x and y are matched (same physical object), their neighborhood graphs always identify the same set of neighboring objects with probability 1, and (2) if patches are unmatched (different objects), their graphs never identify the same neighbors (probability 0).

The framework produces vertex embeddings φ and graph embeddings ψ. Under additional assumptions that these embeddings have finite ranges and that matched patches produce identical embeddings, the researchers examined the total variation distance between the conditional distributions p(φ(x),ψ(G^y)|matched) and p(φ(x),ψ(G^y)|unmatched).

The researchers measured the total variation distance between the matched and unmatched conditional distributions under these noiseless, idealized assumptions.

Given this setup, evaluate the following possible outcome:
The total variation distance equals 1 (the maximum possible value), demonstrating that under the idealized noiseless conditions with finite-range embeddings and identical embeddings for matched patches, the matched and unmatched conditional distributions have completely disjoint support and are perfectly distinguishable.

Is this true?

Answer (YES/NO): YES